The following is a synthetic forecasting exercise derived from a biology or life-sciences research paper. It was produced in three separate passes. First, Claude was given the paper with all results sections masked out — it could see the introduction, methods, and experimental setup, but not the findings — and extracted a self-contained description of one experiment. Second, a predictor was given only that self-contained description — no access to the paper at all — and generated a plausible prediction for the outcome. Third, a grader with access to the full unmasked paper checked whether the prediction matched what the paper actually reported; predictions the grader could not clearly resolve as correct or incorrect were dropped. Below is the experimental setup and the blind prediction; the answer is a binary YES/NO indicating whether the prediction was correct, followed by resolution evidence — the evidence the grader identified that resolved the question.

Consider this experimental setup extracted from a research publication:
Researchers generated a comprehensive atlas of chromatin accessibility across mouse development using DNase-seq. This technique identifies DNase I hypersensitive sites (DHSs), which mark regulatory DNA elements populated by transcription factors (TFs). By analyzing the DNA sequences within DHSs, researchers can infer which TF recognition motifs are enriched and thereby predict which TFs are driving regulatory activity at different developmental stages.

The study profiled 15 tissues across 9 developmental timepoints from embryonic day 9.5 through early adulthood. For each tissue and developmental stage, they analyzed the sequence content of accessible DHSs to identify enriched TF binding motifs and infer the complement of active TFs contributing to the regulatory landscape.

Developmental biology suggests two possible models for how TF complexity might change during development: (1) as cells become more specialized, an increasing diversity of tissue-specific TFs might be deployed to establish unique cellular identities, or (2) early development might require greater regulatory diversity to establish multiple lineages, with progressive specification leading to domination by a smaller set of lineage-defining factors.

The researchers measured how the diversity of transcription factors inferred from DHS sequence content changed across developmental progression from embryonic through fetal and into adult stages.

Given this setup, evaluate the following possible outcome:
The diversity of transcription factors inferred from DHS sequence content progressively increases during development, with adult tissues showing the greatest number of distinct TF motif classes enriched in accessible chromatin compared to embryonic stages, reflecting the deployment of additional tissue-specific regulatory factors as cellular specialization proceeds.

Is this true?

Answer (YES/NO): NO